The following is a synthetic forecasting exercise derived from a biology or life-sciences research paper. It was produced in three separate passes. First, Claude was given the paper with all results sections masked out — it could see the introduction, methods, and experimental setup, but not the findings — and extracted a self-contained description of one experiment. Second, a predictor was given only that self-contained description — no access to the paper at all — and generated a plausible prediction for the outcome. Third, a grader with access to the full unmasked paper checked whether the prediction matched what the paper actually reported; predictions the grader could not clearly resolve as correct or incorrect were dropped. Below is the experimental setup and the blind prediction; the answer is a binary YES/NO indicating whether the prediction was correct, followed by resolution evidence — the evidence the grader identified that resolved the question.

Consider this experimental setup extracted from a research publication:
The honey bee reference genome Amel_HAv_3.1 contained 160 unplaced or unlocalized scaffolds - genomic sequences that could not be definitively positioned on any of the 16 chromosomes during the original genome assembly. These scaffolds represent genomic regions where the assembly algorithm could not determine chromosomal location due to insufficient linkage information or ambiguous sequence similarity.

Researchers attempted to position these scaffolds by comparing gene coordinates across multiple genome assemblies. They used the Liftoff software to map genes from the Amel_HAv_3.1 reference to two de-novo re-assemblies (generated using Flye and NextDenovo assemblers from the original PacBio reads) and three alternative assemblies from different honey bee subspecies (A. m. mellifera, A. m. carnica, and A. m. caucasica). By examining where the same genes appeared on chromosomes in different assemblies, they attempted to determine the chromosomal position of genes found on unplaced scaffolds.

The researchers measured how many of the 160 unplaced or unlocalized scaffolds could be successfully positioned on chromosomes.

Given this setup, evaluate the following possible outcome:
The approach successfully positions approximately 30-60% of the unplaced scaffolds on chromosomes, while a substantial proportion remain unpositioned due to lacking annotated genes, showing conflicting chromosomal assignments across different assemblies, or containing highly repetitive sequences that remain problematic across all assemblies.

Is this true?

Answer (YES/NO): NO